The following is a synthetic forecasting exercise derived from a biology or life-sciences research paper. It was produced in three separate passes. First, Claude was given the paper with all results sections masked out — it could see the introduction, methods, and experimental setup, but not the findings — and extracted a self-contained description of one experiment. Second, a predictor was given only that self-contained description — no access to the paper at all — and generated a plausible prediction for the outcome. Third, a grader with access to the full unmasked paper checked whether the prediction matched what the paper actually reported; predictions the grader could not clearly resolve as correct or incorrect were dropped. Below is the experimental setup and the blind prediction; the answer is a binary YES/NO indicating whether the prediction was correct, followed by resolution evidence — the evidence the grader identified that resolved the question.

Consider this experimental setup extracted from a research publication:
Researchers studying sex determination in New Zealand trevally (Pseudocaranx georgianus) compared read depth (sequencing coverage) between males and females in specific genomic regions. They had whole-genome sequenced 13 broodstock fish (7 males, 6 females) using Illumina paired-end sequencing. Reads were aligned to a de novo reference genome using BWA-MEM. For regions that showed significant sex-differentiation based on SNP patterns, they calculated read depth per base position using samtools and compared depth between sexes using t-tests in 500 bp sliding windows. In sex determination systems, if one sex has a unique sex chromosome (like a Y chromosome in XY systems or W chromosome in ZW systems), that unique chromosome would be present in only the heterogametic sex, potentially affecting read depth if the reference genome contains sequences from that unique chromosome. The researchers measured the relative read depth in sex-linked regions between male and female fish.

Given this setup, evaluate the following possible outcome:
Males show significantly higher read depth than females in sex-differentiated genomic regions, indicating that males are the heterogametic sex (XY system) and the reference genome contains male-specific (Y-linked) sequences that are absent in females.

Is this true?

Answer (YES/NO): YES